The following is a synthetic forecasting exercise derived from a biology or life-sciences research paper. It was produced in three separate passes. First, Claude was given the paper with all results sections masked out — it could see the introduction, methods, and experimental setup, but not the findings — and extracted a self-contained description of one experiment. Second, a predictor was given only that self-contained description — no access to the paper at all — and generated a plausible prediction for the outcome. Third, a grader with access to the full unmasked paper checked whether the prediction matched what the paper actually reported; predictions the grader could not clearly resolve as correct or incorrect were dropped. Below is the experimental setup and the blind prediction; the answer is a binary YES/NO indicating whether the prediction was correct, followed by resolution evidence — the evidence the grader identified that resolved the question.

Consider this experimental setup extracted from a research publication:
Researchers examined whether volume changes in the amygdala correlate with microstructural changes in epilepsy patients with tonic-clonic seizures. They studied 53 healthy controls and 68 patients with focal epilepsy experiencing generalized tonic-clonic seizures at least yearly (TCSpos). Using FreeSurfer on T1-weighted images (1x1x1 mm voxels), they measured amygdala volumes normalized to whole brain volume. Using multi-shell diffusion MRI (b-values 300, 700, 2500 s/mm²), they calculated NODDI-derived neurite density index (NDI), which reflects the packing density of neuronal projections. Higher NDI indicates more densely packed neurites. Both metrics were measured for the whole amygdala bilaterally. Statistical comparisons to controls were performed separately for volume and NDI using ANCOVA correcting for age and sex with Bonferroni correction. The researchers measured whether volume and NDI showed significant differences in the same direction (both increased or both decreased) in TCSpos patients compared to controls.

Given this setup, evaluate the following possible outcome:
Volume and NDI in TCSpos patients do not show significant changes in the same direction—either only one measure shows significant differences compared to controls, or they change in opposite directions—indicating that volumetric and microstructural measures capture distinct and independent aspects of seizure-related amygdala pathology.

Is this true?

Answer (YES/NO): YES